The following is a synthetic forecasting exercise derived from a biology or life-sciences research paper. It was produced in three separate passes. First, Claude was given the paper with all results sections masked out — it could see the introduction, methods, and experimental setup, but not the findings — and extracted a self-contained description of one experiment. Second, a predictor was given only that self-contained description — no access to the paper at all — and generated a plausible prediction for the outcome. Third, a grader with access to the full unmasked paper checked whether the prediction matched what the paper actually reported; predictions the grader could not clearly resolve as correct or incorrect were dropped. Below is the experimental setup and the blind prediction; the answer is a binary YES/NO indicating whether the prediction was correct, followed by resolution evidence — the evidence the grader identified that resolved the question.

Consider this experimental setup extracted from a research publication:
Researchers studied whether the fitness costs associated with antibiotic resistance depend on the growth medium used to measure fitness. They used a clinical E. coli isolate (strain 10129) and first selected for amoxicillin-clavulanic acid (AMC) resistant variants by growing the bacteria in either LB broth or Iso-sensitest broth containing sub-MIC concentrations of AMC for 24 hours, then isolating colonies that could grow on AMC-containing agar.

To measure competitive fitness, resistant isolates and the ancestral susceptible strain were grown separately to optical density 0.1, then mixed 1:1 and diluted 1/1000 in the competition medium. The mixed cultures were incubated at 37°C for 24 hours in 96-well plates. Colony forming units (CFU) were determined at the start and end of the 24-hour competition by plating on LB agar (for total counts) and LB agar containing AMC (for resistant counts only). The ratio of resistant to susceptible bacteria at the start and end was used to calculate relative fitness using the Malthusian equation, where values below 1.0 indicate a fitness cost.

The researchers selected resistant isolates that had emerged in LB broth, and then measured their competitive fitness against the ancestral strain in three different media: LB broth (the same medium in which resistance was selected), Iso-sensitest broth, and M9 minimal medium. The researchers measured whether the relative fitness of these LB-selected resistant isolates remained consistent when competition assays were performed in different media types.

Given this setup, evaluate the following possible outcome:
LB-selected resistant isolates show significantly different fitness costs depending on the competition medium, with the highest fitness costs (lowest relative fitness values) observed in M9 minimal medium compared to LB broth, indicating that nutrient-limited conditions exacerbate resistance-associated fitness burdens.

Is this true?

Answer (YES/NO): NO